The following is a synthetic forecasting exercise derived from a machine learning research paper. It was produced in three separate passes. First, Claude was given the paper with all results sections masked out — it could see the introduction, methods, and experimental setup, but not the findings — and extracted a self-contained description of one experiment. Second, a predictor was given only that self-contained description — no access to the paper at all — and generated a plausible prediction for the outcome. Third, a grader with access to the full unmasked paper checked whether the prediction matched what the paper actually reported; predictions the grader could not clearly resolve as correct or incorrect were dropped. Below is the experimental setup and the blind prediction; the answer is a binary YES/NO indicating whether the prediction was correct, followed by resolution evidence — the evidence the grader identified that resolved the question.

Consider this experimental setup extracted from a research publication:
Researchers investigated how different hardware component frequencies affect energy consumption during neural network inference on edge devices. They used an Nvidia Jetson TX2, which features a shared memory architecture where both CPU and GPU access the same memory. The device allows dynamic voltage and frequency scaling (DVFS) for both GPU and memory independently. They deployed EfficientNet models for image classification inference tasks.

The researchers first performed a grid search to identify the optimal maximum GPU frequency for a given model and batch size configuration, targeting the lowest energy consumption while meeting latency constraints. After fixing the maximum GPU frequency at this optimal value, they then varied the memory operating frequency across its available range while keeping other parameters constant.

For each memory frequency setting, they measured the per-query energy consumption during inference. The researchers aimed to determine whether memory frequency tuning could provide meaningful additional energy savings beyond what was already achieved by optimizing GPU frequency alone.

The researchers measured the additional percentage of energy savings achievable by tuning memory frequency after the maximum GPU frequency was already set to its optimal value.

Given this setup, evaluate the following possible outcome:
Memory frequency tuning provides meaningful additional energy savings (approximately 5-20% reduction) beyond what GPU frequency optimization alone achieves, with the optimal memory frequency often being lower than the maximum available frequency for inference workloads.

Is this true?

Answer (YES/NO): NO